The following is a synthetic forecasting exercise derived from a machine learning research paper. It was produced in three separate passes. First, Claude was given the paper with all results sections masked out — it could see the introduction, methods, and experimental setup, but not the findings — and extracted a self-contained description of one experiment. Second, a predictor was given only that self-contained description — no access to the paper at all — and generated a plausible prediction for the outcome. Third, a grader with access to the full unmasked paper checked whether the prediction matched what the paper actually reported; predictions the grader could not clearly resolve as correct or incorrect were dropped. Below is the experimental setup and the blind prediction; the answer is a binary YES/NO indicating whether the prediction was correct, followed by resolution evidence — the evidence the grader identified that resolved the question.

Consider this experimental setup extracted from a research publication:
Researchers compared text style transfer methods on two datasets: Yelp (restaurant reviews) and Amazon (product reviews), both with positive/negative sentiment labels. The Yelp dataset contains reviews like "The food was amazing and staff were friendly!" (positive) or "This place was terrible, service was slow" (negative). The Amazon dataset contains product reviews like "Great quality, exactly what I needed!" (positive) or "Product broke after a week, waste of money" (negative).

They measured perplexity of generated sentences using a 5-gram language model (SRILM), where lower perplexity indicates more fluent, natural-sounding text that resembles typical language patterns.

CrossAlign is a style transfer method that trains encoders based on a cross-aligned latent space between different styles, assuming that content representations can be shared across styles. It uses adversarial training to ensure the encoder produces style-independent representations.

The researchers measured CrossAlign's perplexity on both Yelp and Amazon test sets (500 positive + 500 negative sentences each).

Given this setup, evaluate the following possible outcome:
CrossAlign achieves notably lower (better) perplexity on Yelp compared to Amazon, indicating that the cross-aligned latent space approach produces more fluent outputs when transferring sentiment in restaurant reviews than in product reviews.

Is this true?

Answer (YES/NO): NO